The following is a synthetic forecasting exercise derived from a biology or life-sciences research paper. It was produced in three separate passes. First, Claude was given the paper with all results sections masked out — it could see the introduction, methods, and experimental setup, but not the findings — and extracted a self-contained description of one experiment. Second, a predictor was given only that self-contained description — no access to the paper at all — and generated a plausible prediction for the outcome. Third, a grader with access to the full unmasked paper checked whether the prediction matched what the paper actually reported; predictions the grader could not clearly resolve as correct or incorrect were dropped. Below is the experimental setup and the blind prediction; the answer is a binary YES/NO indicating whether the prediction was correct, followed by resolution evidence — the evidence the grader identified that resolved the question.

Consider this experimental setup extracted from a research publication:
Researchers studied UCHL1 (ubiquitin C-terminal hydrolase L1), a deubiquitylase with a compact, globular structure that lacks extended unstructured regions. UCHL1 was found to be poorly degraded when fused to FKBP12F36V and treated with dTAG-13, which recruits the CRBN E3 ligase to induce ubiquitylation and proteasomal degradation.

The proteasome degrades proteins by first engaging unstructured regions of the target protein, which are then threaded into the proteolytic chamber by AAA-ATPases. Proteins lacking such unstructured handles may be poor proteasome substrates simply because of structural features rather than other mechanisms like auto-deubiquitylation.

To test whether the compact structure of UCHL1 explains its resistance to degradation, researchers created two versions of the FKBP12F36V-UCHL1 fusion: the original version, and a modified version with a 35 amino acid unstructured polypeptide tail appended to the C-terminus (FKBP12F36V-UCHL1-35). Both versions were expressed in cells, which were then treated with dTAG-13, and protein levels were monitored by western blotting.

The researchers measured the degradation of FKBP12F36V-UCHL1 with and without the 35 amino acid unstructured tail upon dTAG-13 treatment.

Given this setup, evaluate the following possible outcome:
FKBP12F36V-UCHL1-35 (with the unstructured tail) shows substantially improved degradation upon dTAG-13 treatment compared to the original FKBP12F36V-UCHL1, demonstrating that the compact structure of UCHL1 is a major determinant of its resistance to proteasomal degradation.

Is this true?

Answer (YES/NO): YES